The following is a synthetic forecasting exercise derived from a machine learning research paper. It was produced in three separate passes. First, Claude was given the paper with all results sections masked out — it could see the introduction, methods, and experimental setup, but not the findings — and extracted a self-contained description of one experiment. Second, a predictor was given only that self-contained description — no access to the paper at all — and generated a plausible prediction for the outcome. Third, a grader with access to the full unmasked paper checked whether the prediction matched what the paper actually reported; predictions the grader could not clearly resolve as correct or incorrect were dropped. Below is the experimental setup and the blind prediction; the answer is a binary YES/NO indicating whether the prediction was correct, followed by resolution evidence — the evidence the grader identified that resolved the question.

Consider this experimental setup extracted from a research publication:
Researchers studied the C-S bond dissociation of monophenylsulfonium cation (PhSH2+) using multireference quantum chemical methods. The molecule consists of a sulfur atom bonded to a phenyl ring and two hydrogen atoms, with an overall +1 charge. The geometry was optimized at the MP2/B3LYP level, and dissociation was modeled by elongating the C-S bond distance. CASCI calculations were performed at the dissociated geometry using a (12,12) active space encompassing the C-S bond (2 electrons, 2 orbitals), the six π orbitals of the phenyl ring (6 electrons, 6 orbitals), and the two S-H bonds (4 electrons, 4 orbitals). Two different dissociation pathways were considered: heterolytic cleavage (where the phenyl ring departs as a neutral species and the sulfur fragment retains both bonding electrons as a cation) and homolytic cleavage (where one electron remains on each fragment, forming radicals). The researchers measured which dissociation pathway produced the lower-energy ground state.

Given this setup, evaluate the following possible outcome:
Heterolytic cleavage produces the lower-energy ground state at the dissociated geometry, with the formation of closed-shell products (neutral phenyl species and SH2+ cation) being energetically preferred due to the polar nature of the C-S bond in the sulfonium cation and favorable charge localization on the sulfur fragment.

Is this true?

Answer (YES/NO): YES